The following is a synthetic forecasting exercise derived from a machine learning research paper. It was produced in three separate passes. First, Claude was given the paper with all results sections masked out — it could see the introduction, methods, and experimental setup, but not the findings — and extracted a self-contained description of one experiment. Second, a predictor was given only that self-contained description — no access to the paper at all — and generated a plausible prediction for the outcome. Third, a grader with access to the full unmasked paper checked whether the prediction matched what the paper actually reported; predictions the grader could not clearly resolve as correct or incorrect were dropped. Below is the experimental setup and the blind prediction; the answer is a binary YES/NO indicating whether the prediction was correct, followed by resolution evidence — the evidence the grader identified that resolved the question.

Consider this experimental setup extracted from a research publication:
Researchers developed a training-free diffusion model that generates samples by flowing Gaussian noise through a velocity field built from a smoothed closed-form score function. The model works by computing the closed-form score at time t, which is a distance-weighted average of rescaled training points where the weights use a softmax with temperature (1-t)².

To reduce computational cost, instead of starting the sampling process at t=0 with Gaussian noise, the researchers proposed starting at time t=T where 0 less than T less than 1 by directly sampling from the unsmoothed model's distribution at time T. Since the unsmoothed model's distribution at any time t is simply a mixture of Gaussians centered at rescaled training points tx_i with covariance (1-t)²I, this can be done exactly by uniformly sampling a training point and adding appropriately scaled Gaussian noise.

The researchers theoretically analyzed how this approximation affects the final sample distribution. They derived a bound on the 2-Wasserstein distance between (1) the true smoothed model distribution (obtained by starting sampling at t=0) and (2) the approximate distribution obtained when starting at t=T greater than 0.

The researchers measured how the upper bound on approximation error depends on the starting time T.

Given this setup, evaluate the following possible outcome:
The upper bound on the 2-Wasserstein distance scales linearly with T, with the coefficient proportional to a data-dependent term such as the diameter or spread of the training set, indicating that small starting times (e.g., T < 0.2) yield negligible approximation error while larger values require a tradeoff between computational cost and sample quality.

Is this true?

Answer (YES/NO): NO